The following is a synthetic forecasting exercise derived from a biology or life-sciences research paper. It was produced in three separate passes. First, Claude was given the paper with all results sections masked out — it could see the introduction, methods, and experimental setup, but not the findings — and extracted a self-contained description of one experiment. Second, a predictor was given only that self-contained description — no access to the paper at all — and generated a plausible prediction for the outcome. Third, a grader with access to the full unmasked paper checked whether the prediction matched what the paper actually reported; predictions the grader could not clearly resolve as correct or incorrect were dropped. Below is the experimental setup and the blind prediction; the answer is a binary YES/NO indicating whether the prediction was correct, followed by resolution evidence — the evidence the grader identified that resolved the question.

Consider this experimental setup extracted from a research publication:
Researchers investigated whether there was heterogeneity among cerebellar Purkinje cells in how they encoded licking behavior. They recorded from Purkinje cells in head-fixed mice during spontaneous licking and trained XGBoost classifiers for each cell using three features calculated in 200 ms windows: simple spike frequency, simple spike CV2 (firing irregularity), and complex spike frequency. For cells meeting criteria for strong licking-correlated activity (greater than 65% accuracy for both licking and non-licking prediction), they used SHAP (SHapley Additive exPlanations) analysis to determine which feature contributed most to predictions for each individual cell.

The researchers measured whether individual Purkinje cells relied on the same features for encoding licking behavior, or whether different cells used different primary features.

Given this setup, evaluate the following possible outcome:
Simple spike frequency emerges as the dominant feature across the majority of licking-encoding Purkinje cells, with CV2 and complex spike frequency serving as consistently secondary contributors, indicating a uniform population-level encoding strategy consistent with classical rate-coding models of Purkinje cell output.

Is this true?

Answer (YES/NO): NO